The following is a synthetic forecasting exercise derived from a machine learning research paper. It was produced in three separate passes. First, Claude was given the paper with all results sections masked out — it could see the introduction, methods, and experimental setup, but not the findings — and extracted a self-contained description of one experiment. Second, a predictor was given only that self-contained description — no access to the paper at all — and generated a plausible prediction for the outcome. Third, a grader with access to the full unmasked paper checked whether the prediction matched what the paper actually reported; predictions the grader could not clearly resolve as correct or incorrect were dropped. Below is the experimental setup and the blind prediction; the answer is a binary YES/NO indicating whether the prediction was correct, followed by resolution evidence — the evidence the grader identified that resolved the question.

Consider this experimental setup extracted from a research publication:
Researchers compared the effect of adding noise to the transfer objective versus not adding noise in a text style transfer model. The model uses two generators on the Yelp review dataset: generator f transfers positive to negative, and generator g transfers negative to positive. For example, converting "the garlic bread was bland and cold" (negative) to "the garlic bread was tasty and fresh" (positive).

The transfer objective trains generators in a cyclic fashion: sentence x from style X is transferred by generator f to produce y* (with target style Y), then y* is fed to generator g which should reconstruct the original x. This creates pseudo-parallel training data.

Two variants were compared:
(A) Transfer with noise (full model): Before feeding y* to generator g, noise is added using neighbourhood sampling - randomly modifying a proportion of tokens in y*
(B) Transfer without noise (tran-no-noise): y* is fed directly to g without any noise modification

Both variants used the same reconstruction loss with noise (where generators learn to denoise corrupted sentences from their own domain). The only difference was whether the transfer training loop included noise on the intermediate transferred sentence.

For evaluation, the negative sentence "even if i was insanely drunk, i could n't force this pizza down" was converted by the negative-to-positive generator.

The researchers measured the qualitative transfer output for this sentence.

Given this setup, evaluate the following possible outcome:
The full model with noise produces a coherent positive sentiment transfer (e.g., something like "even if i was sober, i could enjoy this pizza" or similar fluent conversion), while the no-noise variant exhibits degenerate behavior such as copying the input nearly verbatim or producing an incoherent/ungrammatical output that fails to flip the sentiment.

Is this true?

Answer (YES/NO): YES